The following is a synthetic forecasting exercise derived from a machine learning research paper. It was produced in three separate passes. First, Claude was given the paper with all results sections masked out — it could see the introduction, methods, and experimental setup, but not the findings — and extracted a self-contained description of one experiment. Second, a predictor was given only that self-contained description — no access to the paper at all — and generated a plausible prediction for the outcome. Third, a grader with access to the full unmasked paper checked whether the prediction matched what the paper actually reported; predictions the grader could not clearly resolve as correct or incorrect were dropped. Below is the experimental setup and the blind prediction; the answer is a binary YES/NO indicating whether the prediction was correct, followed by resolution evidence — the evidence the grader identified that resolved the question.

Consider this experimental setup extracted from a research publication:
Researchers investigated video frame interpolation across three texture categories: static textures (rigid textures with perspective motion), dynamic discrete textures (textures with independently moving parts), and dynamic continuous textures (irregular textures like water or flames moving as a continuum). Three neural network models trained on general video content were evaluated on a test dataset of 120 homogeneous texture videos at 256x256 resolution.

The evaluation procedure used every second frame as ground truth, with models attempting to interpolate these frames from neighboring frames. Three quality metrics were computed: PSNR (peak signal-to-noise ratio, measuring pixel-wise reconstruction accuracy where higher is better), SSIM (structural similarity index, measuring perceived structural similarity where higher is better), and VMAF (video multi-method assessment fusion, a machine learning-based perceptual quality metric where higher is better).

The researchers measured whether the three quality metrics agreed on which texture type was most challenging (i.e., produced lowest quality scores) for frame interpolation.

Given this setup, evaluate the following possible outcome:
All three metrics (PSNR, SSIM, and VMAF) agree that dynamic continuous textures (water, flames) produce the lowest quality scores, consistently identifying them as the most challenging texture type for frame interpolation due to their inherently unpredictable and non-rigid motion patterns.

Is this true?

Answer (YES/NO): YES